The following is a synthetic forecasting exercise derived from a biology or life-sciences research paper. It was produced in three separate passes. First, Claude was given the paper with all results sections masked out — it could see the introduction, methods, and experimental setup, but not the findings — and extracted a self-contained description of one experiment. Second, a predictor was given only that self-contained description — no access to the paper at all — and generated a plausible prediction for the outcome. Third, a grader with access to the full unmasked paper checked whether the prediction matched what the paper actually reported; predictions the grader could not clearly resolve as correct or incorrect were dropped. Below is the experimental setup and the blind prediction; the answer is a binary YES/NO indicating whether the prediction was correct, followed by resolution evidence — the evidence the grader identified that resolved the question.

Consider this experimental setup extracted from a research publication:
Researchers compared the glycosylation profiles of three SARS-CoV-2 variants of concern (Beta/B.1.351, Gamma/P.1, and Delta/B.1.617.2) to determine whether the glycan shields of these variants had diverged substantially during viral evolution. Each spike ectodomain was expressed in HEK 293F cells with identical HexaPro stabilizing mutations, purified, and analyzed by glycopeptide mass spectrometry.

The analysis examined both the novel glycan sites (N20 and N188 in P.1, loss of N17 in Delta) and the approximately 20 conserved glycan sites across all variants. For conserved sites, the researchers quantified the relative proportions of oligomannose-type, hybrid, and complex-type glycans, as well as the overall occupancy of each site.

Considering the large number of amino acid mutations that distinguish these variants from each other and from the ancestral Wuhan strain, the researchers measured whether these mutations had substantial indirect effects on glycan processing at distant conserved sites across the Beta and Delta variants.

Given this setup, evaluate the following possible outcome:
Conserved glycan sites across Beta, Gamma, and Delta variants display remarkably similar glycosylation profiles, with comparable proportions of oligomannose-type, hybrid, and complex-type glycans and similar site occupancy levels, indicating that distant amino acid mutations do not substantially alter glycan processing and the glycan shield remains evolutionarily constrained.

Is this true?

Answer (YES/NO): YES